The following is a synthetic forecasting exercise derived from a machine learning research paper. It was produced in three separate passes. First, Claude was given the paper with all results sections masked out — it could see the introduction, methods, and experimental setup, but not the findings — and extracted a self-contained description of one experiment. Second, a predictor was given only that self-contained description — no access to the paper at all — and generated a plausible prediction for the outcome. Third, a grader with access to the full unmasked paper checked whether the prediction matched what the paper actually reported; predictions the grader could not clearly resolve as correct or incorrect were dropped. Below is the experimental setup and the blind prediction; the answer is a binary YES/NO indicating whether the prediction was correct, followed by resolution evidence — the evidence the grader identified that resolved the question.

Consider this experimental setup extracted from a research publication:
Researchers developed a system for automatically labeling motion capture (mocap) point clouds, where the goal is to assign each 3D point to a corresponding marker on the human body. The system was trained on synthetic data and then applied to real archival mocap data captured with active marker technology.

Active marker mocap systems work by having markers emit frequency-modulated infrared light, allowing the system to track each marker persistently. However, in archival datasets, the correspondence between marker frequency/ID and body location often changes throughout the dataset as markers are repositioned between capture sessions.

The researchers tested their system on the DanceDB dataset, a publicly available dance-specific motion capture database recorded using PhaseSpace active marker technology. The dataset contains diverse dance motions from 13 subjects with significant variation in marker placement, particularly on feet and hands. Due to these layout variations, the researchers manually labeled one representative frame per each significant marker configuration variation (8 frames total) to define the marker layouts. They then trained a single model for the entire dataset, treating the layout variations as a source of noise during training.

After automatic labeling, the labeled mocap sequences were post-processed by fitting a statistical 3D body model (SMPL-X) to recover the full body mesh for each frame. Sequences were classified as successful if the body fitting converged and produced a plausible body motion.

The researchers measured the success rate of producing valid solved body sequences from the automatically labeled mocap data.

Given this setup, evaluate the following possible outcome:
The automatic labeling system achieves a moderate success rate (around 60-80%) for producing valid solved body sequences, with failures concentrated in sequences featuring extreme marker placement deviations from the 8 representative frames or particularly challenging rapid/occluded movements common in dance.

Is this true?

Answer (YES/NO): NO